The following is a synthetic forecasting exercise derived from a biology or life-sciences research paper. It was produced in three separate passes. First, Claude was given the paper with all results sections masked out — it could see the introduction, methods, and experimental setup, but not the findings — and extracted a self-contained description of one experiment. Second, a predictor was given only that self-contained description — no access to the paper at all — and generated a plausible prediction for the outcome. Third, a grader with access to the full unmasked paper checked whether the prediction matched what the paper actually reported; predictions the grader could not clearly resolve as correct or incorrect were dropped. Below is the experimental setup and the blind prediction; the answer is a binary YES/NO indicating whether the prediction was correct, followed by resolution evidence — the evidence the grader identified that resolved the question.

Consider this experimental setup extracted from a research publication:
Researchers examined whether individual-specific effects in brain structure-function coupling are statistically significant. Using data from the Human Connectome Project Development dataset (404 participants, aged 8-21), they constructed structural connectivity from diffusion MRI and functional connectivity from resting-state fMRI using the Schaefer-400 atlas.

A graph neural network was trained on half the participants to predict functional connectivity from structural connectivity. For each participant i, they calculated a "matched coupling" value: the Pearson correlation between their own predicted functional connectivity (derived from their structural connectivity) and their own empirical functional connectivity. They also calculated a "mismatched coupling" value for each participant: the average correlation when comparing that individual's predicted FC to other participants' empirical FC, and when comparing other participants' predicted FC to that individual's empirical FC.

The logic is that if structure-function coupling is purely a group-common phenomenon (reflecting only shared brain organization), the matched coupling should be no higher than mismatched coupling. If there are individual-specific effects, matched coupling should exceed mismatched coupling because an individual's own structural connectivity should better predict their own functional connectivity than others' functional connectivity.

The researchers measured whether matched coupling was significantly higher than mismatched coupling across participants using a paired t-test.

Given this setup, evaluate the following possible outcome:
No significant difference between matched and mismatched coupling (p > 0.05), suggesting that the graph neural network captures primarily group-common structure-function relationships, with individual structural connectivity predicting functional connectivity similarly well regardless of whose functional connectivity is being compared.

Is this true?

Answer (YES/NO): NO